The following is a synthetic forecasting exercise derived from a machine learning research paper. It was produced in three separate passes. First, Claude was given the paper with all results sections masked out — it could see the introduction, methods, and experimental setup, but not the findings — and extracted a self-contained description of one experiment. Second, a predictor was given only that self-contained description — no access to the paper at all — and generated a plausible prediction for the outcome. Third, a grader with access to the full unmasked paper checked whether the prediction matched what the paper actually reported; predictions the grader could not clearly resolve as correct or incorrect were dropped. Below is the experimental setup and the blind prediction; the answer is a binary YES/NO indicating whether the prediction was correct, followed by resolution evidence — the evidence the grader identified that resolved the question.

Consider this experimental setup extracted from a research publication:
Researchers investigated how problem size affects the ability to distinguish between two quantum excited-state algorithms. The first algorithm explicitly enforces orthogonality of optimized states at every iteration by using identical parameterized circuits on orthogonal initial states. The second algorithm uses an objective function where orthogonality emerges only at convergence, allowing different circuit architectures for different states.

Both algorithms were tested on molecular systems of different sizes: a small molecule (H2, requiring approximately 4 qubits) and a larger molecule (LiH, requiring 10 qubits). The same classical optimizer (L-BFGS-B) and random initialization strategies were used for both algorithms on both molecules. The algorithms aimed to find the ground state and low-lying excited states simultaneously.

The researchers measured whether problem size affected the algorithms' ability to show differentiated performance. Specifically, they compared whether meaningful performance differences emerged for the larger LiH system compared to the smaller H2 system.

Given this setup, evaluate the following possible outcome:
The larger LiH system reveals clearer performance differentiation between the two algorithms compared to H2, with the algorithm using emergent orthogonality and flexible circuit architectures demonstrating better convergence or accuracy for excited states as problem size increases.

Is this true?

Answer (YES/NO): YES